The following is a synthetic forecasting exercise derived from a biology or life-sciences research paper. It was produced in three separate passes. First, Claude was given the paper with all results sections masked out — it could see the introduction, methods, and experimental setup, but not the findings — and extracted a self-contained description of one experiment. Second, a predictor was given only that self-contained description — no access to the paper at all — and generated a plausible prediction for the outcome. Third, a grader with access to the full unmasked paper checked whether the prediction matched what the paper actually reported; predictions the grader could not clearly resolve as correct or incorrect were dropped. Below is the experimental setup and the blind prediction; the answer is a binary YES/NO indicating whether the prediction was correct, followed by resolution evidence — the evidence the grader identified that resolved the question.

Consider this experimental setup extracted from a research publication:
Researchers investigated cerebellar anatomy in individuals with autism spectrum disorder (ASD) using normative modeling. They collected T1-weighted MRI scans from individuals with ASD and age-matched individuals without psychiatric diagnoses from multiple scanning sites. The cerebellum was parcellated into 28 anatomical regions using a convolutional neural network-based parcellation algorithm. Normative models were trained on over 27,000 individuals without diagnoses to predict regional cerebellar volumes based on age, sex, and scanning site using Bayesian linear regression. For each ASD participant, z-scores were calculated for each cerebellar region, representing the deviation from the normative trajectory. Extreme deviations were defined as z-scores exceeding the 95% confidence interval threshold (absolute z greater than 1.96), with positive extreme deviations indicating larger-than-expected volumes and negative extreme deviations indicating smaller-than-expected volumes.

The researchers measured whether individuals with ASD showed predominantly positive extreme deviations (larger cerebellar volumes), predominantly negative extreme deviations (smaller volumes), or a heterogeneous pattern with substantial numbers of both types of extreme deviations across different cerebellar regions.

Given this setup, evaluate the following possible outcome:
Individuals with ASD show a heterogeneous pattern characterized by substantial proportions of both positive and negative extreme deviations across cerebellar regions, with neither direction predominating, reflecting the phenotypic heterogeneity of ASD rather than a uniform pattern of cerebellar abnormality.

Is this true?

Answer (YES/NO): YES